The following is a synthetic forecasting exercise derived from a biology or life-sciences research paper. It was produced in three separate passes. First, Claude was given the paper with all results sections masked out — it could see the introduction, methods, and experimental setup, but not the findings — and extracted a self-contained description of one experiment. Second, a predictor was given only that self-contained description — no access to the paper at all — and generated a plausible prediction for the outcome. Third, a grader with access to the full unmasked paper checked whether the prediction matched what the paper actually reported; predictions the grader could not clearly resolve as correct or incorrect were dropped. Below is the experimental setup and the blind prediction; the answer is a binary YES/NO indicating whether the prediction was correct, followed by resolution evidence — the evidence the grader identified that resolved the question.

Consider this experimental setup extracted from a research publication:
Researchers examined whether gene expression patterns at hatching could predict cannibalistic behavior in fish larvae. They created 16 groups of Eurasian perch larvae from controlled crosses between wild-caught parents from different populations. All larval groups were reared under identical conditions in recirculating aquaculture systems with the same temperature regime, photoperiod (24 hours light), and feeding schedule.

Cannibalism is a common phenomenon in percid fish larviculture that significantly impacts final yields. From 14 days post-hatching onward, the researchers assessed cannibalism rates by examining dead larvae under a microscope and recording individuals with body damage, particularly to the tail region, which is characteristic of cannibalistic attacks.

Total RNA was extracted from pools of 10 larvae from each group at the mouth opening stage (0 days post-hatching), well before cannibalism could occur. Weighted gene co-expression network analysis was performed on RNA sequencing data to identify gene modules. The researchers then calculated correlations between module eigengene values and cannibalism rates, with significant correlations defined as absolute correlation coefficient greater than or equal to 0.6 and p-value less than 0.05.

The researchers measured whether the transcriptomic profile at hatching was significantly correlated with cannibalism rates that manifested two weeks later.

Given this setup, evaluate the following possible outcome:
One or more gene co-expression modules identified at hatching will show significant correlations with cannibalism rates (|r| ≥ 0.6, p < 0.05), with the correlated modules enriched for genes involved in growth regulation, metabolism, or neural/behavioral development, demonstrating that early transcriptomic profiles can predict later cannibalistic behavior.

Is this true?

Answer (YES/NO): NO